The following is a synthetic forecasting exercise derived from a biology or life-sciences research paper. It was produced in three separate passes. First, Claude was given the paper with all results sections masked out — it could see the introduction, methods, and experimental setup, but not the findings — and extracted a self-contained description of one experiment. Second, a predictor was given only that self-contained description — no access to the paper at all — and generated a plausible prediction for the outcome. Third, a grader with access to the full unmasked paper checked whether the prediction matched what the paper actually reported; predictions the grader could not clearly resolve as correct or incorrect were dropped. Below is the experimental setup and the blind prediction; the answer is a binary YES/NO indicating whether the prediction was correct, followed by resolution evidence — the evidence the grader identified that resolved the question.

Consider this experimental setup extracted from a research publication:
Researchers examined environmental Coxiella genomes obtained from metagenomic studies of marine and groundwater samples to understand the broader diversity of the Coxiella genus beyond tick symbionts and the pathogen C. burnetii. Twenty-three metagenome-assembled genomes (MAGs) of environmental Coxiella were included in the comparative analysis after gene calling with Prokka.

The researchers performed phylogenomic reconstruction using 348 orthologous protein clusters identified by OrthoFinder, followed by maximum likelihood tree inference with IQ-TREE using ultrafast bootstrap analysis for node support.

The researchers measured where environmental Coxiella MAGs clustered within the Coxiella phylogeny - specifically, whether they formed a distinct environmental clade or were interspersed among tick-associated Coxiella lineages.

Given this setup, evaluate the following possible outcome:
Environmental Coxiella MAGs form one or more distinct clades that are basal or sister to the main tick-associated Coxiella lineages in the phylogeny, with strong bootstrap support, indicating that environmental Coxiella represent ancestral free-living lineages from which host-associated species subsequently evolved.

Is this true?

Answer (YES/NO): YES